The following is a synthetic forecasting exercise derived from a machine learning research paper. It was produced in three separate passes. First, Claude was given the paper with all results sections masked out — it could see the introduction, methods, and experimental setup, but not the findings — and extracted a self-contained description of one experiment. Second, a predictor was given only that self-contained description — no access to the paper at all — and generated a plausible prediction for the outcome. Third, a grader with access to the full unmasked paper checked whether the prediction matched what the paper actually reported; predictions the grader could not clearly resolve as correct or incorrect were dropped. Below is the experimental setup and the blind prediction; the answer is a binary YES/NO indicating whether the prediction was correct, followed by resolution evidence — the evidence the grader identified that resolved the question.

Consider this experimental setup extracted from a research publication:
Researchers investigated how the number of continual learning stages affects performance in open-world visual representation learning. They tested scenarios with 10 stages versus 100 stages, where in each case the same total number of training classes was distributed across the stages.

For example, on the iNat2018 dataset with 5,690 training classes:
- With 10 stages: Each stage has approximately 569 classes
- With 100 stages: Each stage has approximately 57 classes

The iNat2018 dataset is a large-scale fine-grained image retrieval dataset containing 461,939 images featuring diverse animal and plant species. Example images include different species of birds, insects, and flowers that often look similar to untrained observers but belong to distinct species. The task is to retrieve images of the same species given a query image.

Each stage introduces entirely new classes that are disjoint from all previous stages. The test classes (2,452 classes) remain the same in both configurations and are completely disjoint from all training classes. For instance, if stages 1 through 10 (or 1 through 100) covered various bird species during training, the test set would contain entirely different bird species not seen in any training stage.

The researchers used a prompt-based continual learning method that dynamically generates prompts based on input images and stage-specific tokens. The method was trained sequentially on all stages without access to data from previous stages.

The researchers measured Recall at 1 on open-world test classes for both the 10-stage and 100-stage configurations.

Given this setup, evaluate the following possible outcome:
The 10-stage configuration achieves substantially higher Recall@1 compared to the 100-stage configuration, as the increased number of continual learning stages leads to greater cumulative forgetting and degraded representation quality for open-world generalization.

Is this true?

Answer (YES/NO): NO